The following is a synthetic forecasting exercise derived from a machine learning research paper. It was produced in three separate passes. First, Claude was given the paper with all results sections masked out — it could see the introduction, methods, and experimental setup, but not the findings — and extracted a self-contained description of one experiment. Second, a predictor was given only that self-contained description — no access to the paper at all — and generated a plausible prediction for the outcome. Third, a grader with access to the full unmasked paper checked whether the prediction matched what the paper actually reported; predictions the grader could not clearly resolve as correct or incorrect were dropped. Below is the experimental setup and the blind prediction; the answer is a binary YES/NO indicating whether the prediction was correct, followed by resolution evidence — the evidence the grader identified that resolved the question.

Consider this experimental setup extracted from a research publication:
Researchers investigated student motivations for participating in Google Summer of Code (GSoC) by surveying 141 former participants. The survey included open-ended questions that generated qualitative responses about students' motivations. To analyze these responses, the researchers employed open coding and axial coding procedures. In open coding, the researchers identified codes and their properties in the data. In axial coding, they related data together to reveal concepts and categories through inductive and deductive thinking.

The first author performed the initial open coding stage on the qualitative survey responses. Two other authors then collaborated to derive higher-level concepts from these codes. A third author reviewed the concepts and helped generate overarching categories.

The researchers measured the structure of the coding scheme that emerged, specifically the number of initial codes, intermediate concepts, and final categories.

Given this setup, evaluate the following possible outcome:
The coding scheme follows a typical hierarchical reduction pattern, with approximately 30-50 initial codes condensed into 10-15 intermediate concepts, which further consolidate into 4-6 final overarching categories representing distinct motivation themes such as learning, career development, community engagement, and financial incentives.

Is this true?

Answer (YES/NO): NO